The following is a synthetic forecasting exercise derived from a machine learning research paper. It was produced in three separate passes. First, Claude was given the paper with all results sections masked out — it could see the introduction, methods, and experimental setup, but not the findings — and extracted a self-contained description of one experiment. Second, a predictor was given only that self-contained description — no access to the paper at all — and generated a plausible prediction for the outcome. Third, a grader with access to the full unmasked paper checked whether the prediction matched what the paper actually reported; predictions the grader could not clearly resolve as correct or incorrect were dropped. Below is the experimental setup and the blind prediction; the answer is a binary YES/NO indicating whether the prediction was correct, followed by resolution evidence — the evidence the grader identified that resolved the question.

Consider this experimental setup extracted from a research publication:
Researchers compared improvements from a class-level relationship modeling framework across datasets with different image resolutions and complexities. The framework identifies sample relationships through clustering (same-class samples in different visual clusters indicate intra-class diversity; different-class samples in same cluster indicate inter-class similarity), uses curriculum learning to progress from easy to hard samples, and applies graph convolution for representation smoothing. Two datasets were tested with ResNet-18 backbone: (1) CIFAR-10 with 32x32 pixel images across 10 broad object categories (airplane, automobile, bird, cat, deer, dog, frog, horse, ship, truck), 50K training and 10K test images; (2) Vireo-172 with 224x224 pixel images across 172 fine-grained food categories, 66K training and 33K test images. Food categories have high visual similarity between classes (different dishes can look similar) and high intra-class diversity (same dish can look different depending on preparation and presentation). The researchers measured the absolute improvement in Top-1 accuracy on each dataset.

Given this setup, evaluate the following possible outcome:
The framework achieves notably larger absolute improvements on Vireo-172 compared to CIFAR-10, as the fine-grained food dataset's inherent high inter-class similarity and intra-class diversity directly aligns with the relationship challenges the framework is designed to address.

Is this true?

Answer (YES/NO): YES